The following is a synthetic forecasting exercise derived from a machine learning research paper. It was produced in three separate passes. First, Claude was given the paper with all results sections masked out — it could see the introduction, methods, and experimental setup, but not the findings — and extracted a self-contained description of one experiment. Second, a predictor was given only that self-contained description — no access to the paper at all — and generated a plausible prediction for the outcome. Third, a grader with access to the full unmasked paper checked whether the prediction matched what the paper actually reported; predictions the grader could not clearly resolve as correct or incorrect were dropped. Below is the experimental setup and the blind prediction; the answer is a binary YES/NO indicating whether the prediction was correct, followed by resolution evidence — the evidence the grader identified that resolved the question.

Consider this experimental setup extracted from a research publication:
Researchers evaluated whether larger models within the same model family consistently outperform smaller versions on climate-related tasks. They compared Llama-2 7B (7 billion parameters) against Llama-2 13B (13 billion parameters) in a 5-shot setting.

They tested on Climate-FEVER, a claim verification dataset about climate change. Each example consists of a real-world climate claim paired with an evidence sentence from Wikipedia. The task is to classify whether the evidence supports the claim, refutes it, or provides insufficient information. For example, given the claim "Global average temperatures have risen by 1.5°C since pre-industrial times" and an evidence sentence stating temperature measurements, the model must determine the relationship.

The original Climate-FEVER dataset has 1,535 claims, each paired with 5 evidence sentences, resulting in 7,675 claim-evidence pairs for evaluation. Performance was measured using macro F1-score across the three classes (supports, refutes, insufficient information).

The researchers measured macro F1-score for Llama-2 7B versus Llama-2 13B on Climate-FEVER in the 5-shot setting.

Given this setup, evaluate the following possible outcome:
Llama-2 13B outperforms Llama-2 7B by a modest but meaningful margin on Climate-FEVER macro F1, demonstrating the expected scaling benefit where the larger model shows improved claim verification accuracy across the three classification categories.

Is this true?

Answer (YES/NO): NO